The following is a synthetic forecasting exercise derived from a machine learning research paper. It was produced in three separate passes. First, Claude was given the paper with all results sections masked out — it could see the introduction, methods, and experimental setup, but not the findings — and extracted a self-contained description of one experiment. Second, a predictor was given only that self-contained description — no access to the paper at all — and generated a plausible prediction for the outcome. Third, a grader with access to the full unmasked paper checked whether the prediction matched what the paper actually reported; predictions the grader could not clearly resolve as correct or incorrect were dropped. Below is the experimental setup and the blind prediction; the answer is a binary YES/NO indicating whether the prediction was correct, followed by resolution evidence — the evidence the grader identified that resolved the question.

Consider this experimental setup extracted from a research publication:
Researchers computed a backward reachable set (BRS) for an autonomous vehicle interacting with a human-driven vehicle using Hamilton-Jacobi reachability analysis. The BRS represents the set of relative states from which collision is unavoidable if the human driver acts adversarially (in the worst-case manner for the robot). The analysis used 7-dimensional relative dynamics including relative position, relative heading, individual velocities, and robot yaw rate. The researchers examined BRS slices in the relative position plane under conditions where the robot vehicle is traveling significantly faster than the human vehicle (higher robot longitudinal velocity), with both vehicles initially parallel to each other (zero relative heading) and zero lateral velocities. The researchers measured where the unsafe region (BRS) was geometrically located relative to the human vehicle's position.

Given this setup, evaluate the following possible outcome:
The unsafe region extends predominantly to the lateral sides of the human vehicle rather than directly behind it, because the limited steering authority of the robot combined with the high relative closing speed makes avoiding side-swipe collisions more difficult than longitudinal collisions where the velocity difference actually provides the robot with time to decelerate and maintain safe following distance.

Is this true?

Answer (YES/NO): NO